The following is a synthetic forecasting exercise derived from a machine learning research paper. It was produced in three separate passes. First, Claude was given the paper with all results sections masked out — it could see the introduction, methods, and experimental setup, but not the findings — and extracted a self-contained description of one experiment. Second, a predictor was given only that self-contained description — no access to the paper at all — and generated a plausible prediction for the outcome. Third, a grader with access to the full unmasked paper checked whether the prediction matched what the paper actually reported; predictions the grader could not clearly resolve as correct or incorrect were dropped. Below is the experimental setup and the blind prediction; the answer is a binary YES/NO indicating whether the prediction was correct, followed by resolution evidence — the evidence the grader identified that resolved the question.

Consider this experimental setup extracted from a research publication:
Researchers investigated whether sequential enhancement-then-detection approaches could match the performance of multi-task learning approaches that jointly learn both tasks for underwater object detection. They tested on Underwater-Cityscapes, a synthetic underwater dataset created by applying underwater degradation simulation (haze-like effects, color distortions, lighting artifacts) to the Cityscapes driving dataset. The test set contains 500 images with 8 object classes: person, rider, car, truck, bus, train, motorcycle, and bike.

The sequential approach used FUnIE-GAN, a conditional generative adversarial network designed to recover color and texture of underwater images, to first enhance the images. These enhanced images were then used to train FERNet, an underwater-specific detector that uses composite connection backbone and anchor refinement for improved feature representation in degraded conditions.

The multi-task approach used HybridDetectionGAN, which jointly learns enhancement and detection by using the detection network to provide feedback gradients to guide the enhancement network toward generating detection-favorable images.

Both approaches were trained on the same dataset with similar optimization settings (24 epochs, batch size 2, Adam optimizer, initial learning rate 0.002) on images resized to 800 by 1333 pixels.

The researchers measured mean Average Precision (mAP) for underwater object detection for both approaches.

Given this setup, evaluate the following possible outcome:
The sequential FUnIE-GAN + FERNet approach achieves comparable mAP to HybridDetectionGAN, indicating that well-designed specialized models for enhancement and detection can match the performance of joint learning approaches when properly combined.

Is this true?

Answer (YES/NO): NO